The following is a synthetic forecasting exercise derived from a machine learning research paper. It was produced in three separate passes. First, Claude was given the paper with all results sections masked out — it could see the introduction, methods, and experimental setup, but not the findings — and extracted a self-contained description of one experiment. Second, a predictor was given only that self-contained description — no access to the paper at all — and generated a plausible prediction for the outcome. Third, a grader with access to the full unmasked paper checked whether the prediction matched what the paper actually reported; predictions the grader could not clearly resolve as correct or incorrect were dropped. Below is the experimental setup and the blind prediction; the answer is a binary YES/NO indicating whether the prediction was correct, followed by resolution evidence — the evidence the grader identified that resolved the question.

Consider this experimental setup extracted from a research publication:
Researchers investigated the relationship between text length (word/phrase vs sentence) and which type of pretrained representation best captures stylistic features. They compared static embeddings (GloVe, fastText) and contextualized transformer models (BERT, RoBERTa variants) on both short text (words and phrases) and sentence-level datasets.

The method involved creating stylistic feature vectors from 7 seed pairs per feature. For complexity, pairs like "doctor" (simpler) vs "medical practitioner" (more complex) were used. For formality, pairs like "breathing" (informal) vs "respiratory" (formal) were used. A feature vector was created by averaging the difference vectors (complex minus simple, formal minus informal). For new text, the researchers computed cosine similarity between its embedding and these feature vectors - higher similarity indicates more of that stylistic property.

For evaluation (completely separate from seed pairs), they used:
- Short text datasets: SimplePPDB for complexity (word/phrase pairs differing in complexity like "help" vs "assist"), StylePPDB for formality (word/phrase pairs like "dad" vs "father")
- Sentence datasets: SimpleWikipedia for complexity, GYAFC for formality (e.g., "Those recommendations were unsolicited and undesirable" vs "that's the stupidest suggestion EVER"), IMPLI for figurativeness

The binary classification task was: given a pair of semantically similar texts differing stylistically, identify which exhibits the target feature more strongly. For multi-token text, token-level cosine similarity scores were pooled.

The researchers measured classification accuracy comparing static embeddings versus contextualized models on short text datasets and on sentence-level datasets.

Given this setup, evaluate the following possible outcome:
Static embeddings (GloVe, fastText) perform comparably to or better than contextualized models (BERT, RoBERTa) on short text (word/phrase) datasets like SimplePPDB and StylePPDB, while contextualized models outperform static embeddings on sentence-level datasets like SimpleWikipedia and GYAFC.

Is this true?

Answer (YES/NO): YES